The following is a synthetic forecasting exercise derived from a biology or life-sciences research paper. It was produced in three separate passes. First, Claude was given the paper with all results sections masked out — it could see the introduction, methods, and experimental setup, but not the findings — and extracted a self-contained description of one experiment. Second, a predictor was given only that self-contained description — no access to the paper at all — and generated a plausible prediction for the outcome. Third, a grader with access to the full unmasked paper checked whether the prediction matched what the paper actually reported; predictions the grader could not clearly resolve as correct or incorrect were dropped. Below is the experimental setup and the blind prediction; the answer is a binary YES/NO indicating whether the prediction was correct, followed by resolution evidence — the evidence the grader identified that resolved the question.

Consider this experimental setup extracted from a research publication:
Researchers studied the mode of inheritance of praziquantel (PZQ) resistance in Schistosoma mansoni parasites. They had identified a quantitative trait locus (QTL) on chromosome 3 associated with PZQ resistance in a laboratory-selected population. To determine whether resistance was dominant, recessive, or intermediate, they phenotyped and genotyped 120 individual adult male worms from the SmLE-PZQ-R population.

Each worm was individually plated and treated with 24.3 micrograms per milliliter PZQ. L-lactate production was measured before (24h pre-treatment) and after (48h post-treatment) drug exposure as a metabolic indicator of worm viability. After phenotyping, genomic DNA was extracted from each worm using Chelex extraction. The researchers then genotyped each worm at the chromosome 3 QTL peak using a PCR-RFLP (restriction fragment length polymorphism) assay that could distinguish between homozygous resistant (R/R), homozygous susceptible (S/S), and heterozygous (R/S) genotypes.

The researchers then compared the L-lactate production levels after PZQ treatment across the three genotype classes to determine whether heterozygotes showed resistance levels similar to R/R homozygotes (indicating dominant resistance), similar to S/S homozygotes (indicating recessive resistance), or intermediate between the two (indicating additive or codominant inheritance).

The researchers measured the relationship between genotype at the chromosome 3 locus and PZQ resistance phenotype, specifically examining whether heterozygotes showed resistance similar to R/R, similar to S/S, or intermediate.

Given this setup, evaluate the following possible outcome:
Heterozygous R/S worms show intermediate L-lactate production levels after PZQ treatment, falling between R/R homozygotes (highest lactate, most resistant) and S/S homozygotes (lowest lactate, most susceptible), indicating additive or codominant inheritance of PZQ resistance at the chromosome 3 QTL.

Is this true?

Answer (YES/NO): NO